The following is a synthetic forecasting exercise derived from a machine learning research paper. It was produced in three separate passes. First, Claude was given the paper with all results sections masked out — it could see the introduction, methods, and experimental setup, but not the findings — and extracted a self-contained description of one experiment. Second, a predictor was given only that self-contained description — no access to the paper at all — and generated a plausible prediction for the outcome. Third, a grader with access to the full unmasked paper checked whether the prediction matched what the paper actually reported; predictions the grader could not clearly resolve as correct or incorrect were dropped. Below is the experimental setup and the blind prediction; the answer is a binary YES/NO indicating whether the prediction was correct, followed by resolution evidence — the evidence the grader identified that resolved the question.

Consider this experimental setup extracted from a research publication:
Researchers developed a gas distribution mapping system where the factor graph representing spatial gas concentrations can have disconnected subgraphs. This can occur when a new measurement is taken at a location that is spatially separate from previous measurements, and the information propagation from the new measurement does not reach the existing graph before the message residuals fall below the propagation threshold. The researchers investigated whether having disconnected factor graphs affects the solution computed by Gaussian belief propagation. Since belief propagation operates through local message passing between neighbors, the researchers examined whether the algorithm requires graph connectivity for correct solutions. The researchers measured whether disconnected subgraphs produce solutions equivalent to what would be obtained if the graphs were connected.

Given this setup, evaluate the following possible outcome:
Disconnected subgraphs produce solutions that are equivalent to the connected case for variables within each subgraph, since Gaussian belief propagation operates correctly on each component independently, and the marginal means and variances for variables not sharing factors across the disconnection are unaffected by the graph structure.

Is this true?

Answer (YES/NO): YES